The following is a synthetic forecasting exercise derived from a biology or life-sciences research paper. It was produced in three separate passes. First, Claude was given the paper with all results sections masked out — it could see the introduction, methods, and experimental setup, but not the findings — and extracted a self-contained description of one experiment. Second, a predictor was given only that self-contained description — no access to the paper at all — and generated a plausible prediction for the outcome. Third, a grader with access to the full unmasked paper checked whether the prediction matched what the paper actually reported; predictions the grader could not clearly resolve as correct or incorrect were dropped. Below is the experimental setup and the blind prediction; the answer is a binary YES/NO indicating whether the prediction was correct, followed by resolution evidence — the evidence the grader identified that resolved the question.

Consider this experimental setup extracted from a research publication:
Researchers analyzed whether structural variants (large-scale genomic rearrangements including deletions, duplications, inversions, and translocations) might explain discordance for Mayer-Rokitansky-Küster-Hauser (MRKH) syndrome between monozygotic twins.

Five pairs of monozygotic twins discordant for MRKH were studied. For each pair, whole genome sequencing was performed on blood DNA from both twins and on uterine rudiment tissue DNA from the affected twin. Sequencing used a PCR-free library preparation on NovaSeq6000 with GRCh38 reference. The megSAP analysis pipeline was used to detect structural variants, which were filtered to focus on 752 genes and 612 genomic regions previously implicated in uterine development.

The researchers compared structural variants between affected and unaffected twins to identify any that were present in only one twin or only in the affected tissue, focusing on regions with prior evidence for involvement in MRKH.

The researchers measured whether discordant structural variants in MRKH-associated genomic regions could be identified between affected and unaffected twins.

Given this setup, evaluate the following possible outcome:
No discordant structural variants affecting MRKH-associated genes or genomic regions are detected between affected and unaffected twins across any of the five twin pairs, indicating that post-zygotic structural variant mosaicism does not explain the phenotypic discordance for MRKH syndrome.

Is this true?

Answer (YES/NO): YES